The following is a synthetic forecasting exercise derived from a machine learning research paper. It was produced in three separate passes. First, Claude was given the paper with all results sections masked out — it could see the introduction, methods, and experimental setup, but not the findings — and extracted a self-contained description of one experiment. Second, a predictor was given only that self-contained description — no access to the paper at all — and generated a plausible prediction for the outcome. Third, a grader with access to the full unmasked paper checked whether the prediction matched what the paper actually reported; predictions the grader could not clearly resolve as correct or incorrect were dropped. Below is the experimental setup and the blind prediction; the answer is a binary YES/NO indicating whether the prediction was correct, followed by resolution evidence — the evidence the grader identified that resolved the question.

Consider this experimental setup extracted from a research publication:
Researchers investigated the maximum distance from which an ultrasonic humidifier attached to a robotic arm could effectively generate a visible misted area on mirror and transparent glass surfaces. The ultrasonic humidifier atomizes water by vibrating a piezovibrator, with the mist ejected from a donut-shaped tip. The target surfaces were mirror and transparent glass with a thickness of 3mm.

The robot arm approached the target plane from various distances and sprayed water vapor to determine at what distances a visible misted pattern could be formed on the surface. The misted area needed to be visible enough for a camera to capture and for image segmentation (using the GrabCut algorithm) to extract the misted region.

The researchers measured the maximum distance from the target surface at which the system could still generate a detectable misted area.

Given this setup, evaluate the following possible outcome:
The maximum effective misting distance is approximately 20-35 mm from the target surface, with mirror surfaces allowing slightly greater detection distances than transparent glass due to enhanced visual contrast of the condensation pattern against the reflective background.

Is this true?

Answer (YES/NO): NO